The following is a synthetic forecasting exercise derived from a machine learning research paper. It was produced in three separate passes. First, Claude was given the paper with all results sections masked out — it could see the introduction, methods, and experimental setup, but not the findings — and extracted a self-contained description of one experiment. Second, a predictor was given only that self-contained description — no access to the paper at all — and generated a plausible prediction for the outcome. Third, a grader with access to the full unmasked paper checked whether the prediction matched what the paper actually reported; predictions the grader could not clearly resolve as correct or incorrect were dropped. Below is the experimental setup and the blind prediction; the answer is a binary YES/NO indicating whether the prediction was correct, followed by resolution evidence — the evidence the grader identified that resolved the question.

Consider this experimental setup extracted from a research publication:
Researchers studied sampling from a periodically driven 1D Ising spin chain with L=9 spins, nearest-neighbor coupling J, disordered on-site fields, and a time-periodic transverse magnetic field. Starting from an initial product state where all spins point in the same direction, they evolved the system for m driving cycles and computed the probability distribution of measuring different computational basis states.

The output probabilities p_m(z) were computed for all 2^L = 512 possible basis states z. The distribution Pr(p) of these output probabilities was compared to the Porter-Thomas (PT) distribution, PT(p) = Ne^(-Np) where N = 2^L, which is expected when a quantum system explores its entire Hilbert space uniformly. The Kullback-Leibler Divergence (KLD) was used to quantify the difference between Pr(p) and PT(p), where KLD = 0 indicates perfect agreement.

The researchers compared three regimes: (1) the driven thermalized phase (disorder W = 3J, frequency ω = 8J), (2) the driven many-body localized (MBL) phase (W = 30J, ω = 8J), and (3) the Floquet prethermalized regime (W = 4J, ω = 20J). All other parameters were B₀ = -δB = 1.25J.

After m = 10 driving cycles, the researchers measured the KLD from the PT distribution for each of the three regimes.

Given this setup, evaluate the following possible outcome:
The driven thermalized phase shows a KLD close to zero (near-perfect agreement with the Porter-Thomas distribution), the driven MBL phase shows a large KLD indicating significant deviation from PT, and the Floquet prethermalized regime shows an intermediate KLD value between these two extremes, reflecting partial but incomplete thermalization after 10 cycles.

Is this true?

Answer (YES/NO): NO